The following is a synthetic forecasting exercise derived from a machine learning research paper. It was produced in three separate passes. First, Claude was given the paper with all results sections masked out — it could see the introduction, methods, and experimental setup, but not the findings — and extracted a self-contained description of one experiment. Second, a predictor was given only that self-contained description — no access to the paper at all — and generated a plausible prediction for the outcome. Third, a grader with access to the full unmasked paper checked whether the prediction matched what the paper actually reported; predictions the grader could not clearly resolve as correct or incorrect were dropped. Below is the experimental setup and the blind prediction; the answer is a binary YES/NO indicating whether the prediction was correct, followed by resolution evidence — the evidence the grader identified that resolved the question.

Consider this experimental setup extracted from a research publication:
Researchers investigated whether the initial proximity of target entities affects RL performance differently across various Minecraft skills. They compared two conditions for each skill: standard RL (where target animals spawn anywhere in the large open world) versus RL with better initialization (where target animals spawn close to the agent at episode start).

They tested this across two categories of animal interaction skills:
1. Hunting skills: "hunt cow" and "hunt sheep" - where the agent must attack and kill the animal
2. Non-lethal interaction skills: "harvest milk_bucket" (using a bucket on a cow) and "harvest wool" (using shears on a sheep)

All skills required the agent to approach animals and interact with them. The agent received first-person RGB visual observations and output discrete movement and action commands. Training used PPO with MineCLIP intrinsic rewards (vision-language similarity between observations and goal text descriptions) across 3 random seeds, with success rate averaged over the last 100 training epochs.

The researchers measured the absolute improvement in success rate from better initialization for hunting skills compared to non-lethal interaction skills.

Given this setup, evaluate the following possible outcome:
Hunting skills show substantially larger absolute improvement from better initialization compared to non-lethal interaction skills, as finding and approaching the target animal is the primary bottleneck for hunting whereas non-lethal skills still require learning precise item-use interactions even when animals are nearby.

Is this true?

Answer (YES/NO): NO